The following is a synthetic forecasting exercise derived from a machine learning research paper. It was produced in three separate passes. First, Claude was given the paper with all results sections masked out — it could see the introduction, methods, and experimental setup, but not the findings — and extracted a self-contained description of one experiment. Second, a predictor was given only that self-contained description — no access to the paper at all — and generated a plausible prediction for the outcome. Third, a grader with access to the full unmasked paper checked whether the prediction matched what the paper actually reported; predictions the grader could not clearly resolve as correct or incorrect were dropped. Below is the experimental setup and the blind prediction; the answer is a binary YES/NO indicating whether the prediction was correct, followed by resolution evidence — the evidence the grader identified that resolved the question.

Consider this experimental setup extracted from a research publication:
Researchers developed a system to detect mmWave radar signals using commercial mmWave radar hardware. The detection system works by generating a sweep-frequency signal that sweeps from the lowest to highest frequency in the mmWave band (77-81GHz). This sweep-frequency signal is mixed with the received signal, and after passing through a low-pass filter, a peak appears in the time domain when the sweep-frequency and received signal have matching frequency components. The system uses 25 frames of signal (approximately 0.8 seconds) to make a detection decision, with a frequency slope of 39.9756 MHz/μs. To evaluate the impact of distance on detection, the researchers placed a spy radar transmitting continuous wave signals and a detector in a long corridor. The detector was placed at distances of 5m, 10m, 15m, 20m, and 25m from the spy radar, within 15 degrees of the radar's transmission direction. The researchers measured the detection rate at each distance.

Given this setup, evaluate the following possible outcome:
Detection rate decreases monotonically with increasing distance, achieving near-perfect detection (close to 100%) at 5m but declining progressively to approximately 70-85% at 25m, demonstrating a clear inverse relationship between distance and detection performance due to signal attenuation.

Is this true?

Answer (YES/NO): NO